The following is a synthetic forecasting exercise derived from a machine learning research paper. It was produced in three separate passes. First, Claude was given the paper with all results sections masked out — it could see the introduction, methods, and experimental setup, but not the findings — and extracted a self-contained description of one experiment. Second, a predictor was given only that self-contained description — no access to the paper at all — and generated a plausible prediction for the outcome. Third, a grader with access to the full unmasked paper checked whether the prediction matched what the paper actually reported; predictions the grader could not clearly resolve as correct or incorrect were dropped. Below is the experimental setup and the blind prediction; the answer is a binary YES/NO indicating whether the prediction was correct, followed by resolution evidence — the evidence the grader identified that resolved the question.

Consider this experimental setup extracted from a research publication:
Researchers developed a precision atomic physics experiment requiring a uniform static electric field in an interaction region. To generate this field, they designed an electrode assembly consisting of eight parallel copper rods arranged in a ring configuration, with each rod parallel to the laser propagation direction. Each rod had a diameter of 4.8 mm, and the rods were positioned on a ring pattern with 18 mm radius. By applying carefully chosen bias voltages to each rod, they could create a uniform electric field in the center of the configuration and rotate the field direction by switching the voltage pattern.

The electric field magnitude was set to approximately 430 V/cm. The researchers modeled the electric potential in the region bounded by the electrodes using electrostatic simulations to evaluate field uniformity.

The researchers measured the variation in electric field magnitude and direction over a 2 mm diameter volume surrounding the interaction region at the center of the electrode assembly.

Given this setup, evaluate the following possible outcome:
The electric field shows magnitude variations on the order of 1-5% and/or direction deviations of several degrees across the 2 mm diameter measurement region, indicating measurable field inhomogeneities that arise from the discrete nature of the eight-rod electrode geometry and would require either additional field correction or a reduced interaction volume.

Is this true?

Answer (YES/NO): NO